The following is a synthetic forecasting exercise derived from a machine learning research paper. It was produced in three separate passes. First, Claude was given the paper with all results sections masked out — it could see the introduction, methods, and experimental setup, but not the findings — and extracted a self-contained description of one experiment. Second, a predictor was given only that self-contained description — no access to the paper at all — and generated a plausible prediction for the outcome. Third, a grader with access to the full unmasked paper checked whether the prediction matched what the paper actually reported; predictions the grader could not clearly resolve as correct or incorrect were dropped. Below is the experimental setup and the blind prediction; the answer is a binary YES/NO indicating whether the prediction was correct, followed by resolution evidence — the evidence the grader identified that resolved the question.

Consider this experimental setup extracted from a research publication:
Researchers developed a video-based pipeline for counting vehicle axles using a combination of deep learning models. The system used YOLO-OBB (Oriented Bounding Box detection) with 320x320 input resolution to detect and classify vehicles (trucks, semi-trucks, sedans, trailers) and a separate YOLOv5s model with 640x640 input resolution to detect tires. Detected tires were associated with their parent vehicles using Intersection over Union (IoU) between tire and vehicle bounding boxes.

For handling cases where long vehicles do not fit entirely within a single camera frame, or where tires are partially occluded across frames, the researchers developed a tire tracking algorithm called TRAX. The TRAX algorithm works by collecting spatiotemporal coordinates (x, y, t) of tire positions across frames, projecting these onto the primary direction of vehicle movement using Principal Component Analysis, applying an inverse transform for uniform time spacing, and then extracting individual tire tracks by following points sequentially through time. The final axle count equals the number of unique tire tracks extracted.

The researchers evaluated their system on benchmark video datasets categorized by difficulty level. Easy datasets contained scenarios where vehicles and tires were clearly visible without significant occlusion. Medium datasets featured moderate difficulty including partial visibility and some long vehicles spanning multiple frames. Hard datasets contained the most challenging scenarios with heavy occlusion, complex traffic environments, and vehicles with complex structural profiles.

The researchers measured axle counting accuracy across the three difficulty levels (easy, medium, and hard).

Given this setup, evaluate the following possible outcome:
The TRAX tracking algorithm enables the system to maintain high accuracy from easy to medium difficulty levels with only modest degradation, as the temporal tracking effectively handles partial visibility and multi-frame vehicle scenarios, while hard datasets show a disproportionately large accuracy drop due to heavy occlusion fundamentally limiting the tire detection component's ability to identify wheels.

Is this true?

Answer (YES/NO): NO